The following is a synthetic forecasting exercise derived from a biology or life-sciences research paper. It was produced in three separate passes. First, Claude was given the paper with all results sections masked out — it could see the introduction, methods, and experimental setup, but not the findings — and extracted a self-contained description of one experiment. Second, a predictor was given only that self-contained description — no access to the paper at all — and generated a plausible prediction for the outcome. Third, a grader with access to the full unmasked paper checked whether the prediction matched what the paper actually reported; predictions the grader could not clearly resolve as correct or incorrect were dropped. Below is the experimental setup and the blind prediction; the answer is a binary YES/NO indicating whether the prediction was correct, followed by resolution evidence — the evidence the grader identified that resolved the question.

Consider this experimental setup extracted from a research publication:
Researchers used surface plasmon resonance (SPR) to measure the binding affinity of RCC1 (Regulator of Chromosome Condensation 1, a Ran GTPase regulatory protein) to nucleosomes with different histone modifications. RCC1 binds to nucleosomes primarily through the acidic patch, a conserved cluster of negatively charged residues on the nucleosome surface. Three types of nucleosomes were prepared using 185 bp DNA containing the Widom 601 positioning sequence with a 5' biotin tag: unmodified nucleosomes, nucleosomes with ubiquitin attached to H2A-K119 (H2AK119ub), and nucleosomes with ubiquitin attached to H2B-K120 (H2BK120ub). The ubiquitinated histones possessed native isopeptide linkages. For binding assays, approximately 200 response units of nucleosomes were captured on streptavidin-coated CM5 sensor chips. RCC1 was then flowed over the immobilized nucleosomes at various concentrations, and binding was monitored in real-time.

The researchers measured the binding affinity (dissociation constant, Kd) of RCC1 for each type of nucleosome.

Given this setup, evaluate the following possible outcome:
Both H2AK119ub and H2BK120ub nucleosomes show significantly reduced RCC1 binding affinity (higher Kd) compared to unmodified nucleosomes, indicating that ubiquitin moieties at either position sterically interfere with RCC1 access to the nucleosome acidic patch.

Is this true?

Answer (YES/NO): NO